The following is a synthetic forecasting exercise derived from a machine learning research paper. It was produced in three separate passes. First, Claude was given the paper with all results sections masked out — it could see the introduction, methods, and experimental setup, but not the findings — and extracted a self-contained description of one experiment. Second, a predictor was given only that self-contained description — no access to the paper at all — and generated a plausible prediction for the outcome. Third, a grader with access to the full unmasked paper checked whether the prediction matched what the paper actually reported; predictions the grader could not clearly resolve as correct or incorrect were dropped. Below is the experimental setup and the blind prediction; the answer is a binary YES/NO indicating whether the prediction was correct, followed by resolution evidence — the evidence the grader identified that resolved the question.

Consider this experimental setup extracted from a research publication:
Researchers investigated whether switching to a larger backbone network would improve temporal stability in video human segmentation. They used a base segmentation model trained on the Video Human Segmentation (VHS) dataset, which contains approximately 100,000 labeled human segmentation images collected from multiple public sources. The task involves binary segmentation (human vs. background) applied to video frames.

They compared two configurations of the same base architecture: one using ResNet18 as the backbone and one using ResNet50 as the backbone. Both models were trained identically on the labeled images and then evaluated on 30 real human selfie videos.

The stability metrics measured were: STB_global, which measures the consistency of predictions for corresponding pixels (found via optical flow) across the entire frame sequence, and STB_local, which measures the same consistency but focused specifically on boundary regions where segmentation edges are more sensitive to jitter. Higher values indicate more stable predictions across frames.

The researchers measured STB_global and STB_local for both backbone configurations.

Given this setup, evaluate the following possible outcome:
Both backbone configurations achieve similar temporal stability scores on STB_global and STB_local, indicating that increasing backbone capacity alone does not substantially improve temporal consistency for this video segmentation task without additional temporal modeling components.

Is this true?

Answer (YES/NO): YES